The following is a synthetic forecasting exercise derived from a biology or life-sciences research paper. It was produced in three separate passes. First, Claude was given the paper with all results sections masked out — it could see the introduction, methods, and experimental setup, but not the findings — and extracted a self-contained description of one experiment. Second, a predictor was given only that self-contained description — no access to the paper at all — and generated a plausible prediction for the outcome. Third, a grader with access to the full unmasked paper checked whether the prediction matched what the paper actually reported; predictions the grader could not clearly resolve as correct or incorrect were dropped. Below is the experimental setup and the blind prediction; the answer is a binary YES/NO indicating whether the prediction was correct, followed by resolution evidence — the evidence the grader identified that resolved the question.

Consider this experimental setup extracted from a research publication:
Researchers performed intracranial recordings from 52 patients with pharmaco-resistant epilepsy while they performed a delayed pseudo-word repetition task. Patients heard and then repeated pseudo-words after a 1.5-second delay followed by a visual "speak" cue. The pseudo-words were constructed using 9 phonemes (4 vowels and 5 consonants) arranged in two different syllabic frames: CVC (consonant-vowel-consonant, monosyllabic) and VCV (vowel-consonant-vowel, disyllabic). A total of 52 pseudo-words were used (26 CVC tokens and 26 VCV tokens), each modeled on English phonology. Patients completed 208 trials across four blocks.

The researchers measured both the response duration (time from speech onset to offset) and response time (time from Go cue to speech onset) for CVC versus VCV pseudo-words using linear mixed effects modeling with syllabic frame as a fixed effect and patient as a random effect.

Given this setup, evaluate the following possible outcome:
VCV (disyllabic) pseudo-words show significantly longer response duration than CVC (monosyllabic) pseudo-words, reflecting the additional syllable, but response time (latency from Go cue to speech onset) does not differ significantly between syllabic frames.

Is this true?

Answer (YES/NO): NO